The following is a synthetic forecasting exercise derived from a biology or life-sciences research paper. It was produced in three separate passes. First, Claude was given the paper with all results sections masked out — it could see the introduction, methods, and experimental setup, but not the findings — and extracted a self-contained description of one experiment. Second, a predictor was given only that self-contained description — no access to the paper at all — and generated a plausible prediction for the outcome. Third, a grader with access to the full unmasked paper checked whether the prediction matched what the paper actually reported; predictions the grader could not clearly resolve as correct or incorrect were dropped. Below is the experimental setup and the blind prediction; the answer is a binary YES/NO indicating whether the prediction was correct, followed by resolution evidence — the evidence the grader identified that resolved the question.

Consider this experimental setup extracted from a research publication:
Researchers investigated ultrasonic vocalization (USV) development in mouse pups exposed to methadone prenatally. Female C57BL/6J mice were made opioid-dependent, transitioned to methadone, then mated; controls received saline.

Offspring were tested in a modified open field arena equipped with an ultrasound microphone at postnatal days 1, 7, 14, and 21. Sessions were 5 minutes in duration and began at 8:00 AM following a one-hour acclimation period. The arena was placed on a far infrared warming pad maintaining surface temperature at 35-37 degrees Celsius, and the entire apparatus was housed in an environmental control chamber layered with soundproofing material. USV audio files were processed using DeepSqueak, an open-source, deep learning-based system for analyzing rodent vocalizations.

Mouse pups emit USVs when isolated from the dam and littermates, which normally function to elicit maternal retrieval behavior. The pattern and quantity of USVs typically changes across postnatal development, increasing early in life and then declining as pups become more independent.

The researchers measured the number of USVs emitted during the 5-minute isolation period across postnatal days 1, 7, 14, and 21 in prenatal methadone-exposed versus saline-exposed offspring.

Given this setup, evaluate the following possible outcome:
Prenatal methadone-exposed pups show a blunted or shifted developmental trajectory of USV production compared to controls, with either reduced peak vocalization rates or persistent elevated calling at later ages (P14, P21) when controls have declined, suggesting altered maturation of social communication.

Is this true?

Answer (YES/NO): NO